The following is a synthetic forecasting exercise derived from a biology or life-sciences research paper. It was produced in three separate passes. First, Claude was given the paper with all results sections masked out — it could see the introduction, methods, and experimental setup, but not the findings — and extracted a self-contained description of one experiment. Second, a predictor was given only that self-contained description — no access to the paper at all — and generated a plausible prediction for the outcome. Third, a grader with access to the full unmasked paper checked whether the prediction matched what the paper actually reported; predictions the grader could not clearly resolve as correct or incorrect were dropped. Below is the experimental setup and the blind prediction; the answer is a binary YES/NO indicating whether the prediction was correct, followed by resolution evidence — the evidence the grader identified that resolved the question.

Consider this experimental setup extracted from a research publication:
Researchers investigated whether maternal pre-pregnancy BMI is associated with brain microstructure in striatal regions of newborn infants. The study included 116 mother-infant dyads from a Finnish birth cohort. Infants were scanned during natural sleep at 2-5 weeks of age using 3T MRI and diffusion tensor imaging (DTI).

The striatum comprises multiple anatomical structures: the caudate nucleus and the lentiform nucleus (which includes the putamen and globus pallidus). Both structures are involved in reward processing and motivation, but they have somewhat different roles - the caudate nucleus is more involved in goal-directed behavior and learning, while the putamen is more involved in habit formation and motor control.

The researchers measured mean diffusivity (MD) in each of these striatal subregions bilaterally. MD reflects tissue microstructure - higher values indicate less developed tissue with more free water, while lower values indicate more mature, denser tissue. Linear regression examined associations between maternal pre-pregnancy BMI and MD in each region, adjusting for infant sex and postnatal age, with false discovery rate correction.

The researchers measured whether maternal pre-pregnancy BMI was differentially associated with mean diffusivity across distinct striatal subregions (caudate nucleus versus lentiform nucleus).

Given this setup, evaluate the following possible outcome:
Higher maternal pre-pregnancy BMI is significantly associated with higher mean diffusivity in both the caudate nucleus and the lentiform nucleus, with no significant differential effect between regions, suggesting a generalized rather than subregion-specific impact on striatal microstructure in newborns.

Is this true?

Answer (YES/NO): NO